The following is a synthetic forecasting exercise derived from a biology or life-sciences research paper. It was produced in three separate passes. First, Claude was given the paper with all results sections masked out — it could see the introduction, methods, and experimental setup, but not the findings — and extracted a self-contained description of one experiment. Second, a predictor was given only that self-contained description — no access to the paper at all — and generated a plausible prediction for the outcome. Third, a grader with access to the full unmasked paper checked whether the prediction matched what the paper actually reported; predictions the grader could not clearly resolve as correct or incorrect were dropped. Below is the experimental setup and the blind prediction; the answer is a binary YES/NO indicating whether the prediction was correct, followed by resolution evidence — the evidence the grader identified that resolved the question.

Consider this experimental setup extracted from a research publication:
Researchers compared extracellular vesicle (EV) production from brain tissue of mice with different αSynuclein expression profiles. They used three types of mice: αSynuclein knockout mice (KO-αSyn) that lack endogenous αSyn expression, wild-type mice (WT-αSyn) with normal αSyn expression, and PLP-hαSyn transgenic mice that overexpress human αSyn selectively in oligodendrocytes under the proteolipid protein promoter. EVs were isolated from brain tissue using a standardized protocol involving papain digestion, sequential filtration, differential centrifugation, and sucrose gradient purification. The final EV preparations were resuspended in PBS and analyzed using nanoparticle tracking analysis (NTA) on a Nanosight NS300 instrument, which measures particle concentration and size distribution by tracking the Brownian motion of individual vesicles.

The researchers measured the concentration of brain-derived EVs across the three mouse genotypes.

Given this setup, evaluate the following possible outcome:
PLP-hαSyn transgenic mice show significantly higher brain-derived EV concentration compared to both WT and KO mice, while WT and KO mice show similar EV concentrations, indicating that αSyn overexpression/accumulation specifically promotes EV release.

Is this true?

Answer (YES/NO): NO